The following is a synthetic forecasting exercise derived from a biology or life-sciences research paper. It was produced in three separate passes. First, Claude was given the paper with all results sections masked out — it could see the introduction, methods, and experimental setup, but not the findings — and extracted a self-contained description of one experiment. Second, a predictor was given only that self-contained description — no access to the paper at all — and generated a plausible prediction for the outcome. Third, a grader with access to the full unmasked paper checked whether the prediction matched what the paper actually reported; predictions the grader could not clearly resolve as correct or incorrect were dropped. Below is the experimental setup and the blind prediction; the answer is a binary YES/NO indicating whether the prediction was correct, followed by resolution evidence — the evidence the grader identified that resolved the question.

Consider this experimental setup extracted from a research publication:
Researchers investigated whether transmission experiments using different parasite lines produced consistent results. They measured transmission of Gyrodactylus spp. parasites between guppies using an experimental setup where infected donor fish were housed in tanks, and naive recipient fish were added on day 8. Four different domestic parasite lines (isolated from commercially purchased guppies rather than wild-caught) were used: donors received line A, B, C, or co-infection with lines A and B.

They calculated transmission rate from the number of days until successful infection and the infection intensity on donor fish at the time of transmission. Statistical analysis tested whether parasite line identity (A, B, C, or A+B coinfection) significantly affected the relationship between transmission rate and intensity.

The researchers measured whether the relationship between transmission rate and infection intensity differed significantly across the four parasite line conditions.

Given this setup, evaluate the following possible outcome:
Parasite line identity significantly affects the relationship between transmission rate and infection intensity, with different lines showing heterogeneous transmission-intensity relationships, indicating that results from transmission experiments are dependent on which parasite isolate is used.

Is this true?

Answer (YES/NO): NO